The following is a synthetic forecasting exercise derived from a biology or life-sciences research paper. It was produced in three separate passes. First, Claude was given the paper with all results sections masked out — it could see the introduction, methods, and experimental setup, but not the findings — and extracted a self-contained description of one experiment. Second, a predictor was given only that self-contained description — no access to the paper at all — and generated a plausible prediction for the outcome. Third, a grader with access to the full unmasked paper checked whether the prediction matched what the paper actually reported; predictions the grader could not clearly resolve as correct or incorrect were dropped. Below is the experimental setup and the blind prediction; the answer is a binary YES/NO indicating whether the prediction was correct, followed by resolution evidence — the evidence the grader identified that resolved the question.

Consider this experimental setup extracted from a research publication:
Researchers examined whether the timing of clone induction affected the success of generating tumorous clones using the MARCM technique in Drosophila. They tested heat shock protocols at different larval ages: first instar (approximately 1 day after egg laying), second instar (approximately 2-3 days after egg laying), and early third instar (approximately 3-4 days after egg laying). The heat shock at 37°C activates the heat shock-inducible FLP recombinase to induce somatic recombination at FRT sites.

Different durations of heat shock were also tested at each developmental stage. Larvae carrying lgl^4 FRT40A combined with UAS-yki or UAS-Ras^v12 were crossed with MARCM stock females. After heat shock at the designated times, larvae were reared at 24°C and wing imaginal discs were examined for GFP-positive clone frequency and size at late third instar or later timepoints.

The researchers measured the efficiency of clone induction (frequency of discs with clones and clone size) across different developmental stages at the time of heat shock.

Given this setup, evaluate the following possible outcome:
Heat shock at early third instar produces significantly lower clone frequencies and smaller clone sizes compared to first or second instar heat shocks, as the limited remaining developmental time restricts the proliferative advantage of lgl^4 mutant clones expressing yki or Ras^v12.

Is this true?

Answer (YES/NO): NO